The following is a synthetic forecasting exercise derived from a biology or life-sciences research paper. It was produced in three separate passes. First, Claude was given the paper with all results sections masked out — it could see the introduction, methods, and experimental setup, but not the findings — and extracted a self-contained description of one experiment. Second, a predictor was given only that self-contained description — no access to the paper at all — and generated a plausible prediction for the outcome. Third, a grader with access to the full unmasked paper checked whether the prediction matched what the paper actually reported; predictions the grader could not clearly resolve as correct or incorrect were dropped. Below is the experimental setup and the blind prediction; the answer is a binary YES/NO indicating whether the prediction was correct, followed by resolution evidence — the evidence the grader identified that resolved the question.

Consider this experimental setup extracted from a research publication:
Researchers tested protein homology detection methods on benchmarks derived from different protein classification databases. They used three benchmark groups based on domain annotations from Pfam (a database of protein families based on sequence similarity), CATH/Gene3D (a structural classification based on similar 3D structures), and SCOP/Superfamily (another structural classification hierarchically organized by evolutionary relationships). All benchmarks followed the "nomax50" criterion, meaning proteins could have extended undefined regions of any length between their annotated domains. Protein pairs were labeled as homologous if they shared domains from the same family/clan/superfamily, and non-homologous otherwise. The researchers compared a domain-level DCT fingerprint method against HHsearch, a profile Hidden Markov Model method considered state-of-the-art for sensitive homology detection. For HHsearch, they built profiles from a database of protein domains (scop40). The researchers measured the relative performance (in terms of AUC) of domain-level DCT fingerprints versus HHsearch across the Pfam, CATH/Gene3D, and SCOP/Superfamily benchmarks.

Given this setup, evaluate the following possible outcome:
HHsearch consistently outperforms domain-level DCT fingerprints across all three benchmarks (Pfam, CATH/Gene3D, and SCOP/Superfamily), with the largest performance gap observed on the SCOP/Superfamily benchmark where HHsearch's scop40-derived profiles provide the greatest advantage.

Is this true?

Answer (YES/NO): NO